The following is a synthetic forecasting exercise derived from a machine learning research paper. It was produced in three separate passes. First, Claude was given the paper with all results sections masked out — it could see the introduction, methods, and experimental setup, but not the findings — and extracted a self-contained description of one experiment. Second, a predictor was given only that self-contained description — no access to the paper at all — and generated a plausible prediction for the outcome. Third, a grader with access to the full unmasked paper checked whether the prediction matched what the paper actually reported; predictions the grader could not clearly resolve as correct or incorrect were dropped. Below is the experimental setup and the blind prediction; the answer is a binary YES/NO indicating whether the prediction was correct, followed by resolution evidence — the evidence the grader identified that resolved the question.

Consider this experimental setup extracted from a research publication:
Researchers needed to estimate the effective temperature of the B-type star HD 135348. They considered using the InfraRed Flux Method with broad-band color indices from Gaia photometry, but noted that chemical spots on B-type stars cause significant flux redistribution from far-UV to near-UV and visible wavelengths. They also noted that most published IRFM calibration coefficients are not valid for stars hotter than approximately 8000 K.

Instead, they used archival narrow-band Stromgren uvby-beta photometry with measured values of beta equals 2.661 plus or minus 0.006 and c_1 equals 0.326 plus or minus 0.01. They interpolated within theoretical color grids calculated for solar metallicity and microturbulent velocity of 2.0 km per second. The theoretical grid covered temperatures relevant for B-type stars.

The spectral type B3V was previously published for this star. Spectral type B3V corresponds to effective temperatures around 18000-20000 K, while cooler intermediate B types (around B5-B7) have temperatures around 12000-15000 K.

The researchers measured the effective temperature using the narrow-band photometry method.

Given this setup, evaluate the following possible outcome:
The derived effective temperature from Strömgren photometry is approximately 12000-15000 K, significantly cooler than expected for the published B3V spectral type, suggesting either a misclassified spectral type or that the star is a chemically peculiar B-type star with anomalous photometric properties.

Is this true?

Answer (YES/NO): NO